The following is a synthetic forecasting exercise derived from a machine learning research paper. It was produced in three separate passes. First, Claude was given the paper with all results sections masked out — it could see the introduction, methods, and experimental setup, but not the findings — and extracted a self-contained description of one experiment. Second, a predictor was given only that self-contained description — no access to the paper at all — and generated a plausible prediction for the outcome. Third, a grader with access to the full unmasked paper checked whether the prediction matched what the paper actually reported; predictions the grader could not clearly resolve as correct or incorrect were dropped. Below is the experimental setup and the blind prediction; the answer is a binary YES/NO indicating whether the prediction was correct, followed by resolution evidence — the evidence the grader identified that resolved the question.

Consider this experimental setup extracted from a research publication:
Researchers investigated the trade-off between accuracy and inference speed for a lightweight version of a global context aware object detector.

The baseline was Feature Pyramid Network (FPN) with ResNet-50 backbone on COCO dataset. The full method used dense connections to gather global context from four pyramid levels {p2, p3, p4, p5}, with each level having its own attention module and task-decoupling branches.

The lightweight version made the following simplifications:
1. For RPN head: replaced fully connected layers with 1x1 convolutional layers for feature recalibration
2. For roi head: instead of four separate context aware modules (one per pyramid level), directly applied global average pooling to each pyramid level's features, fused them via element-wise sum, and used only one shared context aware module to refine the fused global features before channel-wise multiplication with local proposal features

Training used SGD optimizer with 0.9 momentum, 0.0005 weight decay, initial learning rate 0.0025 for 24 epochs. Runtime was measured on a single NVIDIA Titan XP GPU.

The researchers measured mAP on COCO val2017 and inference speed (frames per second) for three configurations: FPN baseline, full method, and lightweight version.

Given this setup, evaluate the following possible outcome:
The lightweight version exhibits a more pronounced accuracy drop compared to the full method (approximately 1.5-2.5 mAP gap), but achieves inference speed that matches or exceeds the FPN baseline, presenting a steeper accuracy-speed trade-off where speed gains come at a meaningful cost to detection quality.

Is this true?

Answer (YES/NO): NO